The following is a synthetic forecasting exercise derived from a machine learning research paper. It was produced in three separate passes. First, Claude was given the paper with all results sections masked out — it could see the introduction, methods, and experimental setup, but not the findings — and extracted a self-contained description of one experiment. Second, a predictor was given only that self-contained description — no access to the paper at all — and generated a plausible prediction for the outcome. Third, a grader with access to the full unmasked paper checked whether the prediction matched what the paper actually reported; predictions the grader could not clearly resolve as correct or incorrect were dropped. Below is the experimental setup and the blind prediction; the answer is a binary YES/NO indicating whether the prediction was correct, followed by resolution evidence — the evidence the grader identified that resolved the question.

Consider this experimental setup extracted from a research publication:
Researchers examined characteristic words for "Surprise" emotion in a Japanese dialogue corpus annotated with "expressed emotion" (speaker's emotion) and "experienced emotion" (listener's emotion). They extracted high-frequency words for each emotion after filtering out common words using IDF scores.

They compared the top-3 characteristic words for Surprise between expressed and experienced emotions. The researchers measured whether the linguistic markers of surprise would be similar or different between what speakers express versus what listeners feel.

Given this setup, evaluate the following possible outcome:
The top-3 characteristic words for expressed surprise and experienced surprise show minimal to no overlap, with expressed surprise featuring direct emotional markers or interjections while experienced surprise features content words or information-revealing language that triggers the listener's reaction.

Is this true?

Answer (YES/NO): NO